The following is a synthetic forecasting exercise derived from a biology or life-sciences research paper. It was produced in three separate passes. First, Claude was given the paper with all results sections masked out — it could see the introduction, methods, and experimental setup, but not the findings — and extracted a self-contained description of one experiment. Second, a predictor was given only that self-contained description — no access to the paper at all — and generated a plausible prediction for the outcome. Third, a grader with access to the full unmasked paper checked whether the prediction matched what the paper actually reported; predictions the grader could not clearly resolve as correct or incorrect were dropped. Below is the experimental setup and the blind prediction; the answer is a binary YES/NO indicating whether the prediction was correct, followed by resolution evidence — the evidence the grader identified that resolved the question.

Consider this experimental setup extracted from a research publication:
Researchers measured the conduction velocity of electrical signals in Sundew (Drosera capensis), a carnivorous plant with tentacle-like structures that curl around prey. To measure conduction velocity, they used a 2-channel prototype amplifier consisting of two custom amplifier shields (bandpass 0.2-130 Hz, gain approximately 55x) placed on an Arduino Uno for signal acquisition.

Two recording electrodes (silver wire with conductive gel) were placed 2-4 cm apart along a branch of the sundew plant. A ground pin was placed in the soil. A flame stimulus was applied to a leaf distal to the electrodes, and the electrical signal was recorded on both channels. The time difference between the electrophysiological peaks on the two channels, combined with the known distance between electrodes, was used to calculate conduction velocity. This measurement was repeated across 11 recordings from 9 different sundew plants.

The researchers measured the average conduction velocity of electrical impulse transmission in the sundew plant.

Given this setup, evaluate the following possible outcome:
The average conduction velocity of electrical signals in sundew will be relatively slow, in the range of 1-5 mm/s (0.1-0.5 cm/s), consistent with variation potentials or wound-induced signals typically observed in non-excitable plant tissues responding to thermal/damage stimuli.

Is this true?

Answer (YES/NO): YES